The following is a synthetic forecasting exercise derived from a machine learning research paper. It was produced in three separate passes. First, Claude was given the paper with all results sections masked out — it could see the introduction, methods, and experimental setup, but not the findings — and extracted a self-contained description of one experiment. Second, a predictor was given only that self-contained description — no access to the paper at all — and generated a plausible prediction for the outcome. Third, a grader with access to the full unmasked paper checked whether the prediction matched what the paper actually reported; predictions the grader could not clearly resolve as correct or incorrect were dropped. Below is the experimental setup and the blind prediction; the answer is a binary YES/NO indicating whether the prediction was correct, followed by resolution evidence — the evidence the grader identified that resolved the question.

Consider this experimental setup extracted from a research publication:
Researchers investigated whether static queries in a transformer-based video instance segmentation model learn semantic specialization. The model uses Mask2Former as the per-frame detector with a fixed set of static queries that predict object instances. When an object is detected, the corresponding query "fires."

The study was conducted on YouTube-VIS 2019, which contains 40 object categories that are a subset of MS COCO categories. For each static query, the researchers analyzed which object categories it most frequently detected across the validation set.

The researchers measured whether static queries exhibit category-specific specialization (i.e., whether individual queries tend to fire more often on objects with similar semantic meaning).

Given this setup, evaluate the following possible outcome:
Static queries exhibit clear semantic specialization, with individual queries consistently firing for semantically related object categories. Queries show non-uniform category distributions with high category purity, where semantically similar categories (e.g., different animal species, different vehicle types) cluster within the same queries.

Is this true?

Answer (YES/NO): YES